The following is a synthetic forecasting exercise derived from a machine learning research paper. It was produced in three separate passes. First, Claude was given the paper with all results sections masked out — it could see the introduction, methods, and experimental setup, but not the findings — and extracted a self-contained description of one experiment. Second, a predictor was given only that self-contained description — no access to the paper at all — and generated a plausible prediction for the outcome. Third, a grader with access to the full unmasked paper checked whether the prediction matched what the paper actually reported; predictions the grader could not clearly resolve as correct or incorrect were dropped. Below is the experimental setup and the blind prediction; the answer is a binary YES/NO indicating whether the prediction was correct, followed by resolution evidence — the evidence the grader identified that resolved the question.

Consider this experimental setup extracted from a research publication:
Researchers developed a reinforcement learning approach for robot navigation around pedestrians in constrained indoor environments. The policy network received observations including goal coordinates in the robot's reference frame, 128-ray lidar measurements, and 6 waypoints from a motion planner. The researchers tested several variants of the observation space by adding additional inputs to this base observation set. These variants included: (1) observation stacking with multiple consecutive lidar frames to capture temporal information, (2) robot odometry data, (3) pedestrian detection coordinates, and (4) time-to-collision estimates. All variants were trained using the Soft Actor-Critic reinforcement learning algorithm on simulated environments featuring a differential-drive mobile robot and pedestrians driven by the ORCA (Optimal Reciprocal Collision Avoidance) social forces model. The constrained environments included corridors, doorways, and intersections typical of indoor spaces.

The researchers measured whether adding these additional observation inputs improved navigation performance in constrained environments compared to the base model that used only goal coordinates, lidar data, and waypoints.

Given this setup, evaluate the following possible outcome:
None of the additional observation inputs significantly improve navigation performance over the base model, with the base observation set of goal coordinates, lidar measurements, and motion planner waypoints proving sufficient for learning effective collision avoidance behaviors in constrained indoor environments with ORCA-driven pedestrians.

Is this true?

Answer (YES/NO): YES